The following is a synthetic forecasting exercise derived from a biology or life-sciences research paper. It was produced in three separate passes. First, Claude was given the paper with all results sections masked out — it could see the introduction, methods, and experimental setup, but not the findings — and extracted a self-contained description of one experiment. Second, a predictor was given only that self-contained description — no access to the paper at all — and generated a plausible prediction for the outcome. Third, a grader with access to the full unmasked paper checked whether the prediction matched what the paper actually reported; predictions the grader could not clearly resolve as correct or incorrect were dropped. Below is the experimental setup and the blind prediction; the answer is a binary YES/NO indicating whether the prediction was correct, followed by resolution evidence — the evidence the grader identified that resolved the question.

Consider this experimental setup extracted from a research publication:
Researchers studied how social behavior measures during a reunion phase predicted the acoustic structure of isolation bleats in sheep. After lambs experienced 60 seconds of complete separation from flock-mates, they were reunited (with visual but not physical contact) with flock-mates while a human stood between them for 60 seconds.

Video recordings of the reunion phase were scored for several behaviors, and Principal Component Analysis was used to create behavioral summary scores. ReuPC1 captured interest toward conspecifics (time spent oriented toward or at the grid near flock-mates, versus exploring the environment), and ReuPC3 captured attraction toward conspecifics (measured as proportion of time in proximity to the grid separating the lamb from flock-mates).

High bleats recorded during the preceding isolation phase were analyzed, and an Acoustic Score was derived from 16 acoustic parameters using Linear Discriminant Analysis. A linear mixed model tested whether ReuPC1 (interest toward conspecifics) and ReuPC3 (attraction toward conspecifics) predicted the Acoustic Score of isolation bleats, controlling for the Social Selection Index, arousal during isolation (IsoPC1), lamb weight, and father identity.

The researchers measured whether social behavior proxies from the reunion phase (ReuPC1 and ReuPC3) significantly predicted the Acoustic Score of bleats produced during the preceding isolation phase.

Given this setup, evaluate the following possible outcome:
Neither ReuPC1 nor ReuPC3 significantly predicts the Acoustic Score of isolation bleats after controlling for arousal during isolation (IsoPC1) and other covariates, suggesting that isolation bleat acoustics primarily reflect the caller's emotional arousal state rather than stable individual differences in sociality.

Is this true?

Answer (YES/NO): NO